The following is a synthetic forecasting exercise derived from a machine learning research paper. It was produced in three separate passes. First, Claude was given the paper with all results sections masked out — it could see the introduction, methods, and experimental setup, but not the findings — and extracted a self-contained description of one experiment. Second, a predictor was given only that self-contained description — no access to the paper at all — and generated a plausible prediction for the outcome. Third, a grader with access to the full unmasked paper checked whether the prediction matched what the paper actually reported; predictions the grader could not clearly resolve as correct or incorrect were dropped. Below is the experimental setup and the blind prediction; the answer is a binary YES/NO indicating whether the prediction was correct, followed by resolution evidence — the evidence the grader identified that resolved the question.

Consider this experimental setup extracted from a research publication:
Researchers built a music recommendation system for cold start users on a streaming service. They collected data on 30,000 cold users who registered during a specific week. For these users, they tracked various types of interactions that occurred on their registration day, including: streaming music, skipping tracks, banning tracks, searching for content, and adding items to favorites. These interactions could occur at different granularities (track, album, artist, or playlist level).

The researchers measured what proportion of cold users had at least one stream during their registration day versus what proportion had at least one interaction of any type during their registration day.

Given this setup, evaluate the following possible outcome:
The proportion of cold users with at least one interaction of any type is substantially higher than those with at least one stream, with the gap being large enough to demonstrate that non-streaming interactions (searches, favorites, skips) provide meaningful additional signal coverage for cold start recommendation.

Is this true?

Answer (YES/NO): YES